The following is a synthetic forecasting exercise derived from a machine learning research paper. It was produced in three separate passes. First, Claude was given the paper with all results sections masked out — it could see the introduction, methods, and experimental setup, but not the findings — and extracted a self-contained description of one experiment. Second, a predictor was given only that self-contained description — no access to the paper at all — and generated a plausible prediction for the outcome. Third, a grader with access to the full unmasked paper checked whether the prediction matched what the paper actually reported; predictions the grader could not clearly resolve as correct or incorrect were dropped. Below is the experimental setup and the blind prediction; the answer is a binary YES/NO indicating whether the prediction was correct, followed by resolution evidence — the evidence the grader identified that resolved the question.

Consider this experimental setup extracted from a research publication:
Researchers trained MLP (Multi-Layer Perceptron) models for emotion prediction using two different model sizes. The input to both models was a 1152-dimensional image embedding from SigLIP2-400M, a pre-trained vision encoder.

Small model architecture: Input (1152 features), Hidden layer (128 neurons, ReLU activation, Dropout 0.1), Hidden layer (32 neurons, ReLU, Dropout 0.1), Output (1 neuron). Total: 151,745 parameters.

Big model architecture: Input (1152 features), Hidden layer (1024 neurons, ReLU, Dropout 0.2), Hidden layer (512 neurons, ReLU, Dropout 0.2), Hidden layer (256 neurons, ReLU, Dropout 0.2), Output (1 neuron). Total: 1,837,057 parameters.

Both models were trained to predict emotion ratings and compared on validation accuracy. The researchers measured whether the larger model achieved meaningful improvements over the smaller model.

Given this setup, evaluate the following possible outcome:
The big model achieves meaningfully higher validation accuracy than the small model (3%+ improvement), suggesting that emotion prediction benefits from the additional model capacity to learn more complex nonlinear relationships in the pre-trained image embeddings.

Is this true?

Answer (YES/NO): NO